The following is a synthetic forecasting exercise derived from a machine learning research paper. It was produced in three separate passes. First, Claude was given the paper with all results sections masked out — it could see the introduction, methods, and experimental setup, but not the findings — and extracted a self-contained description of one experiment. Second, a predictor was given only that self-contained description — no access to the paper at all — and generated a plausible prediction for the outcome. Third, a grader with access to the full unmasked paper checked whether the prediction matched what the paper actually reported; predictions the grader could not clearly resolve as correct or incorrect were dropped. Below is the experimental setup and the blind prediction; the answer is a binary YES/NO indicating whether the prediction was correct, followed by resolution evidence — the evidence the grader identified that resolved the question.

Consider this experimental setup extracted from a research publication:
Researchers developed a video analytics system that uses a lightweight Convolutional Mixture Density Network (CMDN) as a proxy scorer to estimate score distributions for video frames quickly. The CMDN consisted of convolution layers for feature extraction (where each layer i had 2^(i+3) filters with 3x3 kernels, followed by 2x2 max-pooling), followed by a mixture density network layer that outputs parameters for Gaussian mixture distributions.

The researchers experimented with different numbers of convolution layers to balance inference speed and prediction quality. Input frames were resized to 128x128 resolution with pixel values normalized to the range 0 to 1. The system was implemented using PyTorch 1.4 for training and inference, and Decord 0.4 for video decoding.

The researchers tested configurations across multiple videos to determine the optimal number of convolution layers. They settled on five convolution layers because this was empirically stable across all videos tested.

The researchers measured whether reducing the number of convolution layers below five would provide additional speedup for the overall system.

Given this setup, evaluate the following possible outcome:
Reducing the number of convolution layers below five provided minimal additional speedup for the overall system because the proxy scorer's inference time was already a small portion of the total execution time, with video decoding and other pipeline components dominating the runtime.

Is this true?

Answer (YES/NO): YES